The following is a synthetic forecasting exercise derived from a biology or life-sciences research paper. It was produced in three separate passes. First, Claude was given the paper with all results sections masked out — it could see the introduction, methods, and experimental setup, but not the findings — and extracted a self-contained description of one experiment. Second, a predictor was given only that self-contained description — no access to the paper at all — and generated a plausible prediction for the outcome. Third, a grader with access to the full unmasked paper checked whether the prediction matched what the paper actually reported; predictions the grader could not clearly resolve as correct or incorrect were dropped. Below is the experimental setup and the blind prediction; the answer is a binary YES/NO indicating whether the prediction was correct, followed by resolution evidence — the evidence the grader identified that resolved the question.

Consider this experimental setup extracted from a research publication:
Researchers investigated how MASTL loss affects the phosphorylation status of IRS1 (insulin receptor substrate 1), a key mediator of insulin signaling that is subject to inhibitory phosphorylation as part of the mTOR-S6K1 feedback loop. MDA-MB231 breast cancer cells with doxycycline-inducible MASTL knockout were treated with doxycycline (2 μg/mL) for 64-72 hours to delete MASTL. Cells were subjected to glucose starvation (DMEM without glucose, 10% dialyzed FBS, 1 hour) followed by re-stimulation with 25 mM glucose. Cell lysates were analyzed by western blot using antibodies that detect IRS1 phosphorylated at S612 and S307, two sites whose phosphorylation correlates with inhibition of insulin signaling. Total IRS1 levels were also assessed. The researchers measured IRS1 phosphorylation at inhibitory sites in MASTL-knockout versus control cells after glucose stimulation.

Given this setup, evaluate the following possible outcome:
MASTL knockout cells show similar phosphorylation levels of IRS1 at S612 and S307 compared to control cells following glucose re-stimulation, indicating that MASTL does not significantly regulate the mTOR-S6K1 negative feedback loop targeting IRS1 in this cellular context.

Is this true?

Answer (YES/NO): NO